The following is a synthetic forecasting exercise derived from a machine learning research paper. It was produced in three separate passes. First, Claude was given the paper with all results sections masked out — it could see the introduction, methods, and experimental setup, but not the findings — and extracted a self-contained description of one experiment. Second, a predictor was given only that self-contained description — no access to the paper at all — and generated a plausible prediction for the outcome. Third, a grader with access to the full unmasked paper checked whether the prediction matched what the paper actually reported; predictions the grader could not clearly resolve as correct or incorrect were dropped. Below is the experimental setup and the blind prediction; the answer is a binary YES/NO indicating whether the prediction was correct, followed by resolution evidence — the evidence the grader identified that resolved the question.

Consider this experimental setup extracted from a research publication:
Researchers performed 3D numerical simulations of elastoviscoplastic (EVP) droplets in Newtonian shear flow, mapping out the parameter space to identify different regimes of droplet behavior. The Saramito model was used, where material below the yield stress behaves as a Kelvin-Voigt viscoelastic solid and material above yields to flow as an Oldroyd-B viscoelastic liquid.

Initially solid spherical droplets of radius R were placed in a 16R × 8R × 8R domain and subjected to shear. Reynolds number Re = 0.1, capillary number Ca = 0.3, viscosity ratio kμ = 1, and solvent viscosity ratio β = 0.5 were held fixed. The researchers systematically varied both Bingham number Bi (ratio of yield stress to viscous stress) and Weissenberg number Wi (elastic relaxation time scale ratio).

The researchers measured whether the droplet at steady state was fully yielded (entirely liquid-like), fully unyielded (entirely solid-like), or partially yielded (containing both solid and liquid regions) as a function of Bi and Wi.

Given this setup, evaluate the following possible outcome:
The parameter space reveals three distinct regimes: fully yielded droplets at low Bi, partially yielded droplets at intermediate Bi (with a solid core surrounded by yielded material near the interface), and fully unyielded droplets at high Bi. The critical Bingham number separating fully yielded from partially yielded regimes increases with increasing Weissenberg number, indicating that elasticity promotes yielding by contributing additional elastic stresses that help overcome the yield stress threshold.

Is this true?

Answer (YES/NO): NO